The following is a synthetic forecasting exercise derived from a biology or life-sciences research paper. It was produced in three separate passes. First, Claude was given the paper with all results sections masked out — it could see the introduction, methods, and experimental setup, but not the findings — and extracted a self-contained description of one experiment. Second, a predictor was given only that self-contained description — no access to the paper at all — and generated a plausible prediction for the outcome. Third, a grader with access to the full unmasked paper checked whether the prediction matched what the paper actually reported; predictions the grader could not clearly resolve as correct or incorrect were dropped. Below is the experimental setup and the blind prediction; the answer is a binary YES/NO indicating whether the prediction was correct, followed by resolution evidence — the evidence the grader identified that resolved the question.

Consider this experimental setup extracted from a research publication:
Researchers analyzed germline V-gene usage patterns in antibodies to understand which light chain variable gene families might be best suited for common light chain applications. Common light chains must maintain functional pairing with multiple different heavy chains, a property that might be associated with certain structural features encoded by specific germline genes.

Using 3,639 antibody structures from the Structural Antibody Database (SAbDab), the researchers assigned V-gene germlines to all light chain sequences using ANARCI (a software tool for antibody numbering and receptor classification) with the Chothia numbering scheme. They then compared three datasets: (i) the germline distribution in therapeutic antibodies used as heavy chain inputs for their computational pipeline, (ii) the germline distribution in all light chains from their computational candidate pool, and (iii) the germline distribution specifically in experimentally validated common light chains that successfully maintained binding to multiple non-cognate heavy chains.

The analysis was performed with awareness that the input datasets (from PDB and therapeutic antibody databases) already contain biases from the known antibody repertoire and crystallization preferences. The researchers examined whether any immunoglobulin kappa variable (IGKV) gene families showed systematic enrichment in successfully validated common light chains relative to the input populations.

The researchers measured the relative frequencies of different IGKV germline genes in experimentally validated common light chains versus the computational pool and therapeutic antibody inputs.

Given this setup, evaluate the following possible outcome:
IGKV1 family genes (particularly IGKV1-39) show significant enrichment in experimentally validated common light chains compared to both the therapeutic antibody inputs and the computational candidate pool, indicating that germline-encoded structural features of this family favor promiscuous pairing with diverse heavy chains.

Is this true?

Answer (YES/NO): YES